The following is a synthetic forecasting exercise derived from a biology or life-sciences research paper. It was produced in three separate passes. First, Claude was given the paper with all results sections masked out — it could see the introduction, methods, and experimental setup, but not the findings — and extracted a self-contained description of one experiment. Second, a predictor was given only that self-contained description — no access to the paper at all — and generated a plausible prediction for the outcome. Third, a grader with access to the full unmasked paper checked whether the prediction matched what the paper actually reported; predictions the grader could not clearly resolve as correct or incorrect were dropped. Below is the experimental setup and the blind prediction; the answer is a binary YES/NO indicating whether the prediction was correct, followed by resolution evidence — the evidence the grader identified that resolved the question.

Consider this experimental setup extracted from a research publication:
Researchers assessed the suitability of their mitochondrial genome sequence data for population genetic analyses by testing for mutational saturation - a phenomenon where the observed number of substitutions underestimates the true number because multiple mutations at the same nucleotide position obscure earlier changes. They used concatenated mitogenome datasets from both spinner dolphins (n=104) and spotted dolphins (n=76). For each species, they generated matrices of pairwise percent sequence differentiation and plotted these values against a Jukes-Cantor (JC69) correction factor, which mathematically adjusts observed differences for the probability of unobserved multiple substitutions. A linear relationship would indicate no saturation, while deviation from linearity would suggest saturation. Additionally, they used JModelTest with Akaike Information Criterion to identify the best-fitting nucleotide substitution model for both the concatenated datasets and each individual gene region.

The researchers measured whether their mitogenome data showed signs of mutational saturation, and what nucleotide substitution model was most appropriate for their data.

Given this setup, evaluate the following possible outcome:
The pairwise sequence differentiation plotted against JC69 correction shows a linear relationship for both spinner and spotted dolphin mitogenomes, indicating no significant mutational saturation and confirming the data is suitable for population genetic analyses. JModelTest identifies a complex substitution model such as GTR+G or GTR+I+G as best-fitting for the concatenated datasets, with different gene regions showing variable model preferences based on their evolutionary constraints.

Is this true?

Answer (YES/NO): NO